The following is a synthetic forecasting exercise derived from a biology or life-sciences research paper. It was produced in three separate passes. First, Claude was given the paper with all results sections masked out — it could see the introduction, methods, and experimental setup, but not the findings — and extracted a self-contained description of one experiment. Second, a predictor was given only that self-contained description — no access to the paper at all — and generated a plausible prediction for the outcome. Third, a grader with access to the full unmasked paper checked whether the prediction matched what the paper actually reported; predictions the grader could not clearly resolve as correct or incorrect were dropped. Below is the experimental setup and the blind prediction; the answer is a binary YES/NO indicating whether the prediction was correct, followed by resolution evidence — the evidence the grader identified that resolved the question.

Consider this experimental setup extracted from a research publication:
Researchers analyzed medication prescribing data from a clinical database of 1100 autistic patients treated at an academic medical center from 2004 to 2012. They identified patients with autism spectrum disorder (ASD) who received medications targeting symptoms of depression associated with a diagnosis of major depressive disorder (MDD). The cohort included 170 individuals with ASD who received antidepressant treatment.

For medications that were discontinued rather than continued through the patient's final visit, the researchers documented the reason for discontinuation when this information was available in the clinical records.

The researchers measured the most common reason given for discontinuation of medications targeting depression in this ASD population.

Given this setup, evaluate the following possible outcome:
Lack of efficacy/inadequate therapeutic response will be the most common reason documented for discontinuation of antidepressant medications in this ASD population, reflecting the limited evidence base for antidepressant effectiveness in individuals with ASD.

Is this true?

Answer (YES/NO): YES